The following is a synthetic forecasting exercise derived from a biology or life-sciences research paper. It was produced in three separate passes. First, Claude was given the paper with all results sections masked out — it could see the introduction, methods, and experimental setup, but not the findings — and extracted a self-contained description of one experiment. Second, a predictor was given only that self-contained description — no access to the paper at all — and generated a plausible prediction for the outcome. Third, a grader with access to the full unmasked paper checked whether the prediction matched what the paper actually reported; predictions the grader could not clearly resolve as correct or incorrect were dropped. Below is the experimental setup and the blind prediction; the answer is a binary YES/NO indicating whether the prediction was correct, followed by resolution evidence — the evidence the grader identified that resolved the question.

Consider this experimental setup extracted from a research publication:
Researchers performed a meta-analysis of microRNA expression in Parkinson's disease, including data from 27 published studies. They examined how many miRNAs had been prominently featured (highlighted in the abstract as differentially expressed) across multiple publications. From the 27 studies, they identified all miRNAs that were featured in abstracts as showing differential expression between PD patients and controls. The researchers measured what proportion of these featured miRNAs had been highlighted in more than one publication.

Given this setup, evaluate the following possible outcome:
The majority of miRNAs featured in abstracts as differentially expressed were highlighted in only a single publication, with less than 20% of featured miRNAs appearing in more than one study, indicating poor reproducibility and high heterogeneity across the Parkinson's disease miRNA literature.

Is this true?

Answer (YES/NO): YES